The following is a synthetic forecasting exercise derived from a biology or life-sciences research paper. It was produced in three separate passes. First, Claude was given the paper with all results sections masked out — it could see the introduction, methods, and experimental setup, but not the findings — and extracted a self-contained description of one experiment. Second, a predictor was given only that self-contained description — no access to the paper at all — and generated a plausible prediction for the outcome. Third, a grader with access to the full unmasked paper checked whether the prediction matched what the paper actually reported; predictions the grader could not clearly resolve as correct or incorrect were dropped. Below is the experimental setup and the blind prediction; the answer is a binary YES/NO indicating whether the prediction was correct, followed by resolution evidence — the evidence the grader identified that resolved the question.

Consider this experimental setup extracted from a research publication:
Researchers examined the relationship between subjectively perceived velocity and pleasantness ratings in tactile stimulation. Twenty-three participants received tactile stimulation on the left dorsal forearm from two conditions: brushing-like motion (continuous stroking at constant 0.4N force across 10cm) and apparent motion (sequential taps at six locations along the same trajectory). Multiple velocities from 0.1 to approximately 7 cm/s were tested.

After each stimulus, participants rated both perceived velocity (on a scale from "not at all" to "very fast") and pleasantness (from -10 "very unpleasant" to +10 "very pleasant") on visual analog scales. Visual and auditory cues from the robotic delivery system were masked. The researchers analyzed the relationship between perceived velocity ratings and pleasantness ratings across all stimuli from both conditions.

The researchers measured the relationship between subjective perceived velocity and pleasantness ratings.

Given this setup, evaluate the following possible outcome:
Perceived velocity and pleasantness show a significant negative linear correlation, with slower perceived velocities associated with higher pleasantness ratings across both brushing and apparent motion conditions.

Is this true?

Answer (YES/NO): NO